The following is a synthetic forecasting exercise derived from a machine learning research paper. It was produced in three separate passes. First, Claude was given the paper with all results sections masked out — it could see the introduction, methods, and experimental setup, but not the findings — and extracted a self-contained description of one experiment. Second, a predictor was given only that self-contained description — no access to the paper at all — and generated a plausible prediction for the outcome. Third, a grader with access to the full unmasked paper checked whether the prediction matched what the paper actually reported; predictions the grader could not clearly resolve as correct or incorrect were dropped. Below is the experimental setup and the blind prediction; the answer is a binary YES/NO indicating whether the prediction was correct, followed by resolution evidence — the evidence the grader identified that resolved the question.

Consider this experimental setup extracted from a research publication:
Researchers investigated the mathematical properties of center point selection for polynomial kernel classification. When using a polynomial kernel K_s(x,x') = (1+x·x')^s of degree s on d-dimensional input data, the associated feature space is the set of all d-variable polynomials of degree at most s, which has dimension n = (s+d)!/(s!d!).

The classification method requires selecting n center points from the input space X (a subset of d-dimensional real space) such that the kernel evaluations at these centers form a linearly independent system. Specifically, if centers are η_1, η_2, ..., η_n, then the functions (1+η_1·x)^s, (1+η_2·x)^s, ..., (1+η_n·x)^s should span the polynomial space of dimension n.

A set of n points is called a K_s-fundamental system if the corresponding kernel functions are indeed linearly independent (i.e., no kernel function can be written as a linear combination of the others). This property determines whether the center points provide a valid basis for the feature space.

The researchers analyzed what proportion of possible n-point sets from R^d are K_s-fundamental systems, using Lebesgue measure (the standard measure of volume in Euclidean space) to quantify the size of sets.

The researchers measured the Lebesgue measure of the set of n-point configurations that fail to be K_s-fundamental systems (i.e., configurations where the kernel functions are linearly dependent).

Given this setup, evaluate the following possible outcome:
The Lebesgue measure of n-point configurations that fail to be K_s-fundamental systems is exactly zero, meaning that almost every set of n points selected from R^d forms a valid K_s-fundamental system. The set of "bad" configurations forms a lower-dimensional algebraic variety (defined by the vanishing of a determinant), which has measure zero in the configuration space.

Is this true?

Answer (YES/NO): YES